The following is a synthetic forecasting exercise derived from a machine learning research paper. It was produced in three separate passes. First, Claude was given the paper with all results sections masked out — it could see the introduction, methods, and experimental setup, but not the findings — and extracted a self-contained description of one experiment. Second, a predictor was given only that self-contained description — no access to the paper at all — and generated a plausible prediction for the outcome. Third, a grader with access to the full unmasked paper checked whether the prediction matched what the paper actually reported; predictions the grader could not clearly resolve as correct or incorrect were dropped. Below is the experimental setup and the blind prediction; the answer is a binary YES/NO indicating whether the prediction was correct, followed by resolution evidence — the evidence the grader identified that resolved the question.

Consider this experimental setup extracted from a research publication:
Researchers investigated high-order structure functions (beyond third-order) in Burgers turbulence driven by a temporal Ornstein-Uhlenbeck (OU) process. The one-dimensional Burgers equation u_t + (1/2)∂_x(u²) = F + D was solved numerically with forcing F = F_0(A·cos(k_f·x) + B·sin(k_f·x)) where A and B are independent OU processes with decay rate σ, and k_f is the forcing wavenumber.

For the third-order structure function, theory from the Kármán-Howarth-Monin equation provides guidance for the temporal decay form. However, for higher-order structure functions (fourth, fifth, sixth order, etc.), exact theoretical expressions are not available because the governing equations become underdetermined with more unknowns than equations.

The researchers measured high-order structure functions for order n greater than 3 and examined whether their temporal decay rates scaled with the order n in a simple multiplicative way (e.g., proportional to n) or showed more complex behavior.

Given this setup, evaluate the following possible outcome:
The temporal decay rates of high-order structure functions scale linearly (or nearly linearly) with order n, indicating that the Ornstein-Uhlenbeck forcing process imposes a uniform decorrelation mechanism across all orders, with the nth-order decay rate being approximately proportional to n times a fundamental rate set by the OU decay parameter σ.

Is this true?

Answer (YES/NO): NO